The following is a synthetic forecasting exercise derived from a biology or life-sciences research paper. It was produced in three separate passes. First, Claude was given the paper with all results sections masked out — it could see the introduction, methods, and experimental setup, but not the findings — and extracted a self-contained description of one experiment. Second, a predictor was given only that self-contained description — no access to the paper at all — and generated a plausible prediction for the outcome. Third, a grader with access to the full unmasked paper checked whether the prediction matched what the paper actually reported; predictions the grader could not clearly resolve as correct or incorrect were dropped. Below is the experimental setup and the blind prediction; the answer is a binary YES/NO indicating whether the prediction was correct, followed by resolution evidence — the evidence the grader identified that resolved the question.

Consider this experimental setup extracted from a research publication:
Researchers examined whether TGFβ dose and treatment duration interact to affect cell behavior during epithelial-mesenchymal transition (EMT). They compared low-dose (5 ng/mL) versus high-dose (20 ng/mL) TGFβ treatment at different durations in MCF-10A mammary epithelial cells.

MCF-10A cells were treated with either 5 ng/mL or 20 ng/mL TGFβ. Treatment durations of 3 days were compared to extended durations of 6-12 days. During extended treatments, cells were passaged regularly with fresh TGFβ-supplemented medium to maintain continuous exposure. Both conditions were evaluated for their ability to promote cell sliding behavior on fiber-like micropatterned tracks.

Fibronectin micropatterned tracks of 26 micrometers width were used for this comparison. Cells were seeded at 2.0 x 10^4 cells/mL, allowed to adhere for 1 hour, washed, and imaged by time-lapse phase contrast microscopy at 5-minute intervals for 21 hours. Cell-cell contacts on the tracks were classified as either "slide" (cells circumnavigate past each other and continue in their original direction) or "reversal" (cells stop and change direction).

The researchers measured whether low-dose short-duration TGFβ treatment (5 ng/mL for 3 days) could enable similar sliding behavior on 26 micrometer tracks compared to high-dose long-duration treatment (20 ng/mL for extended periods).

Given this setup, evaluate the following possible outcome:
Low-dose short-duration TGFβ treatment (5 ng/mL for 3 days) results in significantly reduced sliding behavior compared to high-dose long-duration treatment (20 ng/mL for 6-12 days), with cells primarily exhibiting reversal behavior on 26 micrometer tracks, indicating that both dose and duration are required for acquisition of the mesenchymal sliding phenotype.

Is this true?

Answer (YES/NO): YES